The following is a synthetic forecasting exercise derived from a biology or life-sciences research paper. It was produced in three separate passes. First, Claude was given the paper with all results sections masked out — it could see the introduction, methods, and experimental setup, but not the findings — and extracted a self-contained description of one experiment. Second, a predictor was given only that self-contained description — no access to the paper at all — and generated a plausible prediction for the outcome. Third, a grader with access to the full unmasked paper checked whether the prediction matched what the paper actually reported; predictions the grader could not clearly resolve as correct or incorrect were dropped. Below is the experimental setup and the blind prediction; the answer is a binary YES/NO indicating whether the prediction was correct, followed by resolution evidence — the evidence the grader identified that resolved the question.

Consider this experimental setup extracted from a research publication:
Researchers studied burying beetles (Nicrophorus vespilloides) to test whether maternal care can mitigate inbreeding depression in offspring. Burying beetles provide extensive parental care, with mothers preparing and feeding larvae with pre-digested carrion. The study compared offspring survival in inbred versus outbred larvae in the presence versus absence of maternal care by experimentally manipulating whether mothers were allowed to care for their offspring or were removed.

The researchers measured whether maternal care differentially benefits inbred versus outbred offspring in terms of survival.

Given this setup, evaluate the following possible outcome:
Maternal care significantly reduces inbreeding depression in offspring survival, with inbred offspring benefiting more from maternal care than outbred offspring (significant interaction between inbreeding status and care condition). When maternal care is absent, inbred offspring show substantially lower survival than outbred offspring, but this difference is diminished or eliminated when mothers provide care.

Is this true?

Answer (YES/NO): YES